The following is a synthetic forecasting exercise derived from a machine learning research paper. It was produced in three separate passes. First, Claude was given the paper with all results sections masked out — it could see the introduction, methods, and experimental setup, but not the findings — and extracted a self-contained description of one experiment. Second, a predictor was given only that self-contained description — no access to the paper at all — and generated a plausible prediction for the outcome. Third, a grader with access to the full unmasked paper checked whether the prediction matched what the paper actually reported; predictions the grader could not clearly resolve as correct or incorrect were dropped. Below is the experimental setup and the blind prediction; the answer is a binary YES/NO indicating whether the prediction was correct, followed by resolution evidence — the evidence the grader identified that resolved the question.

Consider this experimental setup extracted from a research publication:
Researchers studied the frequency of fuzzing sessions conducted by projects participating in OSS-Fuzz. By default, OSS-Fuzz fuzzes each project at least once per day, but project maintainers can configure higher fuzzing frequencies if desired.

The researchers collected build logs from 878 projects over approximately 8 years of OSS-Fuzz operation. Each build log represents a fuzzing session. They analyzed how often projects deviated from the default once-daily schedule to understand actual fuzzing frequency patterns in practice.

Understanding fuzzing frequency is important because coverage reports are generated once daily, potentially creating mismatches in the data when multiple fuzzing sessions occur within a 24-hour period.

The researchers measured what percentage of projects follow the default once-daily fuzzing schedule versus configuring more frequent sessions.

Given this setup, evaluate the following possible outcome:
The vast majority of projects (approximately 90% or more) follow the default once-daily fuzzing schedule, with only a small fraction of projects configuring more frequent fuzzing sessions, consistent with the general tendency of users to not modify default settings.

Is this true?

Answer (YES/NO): YES